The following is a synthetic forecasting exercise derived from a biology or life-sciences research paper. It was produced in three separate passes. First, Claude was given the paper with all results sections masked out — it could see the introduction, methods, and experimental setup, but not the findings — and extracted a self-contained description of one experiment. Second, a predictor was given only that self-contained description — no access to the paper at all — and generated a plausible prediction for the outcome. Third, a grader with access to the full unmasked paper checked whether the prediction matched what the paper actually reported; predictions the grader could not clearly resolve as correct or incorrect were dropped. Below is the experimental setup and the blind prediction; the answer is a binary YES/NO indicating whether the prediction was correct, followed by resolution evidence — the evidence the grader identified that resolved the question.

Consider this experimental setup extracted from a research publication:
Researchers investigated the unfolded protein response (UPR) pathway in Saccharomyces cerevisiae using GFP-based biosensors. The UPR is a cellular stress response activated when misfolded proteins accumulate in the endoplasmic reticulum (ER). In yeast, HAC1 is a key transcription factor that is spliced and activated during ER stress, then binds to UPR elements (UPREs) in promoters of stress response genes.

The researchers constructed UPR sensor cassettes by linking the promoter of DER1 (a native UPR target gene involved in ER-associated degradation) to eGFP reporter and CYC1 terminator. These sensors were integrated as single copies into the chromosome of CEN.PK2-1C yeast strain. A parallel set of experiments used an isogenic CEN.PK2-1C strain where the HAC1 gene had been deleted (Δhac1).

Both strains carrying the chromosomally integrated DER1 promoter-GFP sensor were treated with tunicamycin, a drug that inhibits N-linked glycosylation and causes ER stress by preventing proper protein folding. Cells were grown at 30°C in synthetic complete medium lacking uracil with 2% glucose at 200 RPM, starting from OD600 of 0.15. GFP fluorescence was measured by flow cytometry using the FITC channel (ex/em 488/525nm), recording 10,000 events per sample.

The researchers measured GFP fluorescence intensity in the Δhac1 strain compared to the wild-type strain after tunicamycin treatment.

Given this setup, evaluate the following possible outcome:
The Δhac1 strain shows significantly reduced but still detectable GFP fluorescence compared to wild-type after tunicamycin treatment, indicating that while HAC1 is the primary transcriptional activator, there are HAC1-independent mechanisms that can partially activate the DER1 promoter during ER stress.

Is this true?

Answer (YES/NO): NO